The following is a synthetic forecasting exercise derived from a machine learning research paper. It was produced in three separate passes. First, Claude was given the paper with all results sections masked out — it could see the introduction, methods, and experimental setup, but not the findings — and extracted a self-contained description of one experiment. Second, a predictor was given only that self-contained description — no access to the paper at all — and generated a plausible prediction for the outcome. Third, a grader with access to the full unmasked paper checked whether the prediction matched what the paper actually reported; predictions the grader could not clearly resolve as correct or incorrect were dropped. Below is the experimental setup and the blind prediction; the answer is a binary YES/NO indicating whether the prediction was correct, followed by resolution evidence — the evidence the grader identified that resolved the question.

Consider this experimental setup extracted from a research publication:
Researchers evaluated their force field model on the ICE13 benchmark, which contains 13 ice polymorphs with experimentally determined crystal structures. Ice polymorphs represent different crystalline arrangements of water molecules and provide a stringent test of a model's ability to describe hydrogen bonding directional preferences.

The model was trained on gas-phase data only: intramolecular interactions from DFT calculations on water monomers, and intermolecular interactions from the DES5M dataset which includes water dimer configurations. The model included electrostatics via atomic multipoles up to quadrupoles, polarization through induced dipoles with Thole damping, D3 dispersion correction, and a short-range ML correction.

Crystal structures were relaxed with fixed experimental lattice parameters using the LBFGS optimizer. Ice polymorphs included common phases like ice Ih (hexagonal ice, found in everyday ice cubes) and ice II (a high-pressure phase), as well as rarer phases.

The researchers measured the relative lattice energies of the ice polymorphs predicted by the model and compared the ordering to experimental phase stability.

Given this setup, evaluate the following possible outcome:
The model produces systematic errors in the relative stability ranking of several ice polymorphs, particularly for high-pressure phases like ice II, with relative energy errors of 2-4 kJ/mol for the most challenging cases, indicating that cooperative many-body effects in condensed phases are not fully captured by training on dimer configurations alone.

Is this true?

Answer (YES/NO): NO